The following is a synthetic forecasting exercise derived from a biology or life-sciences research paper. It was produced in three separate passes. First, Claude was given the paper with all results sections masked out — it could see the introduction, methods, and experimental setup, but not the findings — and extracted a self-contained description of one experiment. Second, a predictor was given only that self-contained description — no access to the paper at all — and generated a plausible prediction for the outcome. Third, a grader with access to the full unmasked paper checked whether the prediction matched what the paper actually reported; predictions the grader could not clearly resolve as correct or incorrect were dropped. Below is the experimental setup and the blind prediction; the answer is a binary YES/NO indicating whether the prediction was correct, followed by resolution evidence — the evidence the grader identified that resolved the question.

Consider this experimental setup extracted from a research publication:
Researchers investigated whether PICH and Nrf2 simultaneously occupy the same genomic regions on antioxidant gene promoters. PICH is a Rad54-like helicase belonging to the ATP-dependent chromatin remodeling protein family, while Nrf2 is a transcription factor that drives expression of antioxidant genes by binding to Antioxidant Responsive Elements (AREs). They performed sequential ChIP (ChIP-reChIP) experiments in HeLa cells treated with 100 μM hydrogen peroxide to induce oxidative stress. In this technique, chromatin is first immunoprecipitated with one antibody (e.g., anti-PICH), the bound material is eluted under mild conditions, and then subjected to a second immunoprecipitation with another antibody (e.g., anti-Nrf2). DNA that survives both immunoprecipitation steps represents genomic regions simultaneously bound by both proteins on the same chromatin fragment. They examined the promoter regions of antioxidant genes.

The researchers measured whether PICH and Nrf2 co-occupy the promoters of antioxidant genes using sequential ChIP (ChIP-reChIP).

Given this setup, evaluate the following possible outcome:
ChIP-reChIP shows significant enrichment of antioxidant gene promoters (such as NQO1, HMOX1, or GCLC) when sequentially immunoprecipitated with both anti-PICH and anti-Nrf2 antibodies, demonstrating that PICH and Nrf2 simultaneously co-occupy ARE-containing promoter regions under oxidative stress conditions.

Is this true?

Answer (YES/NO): YES